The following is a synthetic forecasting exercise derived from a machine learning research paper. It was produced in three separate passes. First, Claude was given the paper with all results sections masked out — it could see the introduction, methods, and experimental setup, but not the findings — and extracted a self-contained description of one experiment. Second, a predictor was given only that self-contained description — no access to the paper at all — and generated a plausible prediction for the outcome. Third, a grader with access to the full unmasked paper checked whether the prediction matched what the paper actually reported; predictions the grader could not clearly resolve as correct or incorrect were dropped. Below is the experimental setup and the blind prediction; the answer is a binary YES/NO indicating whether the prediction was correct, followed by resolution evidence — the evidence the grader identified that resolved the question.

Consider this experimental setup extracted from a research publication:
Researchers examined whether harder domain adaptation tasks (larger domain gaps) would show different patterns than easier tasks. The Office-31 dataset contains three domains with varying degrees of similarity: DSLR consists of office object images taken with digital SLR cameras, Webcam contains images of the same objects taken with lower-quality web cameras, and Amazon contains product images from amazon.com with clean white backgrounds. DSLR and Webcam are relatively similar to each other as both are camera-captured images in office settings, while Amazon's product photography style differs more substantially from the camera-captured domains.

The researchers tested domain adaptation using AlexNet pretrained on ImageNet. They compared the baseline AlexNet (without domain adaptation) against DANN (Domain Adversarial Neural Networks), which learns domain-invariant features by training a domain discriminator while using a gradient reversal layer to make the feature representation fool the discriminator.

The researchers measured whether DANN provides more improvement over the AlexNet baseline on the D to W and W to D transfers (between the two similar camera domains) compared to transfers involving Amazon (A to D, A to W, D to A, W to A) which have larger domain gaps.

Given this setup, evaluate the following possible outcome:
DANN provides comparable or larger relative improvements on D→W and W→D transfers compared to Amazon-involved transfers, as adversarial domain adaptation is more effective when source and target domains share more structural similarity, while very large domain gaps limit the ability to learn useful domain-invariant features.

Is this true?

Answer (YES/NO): NO